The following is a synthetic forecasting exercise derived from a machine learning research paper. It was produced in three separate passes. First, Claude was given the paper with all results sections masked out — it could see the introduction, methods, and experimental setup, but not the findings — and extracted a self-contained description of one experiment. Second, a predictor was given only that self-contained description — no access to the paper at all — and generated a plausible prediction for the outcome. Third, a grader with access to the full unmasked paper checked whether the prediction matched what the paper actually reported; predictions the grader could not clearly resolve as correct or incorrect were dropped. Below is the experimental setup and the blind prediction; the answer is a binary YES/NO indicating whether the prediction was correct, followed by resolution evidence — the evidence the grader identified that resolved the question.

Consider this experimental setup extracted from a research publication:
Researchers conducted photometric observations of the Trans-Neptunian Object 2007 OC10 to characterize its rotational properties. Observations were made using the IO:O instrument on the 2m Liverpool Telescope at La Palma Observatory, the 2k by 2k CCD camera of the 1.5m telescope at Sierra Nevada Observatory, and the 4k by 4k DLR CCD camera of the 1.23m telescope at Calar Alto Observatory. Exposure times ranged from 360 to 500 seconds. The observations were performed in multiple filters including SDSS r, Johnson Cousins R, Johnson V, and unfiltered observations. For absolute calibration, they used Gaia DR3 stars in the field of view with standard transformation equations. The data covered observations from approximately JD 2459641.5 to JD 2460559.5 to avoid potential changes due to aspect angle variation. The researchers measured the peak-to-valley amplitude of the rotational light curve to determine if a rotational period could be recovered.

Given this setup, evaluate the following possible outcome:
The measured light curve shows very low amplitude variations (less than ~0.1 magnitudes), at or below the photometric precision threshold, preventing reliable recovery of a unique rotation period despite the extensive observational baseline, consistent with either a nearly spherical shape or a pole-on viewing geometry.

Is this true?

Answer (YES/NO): YES